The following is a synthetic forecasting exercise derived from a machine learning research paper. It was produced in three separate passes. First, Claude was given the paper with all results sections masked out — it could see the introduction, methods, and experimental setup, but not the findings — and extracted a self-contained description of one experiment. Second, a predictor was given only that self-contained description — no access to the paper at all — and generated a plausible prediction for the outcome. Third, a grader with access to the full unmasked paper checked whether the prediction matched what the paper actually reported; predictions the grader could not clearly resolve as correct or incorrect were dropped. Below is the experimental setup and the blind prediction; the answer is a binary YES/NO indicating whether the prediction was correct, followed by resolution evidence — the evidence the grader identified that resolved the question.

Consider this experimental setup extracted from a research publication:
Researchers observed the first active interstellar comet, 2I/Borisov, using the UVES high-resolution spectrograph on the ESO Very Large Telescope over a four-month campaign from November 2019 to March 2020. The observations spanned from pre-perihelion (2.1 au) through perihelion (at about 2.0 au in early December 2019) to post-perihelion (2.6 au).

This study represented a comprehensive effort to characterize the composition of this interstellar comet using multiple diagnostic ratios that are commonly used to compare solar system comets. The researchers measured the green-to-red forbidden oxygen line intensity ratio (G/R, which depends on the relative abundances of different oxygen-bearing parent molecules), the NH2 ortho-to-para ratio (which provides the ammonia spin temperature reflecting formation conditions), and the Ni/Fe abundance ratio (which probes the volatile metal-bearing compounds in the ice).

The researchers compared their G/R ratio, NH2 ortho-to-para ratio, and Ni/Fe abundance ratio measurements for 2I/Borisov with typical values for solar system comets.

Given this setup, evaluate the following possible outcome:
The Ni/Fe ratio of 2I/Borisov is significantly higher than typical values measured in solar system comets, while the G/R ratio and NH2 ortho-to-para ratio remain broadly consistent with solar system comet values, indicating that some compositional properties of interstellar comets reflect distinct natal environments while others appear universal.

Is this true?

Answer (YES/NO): NO